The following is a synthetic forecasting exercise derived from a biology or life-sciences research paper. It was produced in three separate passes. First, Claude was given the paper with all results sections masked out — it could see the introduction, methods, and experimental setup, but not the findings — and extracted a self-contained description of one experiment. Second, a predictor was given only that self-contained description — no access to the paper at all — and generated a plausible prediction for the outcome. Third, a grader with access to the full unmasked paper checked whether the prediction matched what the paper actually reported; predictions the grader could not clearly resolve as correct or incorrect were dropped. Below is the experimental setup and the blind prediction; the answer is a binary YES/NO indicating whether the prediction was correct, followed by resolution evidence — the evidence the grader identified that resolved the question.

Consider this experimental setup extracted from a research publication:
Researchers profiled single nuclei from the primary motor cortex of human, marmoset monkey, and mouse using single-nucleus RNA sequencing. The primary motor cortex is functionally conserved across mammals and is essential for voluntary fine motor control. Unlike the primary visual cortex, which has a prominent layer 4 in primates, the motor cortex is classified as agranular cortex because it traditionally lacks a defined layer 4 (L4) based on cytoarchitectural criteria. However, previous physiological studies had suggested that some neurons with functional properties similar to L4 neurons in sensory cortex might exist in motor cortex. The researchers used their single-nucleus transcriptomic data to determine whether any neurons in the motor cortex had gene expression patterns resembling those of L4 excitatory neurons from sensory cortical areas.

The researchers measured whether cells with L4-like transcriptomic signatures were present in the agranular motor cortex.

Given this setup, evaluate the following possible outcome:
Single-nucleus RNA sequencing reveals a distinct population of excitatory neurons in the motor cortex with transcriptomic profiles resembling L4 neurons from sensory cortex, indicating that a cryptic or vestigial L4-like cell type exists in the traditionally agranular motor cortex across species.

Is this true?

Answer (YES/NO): YES